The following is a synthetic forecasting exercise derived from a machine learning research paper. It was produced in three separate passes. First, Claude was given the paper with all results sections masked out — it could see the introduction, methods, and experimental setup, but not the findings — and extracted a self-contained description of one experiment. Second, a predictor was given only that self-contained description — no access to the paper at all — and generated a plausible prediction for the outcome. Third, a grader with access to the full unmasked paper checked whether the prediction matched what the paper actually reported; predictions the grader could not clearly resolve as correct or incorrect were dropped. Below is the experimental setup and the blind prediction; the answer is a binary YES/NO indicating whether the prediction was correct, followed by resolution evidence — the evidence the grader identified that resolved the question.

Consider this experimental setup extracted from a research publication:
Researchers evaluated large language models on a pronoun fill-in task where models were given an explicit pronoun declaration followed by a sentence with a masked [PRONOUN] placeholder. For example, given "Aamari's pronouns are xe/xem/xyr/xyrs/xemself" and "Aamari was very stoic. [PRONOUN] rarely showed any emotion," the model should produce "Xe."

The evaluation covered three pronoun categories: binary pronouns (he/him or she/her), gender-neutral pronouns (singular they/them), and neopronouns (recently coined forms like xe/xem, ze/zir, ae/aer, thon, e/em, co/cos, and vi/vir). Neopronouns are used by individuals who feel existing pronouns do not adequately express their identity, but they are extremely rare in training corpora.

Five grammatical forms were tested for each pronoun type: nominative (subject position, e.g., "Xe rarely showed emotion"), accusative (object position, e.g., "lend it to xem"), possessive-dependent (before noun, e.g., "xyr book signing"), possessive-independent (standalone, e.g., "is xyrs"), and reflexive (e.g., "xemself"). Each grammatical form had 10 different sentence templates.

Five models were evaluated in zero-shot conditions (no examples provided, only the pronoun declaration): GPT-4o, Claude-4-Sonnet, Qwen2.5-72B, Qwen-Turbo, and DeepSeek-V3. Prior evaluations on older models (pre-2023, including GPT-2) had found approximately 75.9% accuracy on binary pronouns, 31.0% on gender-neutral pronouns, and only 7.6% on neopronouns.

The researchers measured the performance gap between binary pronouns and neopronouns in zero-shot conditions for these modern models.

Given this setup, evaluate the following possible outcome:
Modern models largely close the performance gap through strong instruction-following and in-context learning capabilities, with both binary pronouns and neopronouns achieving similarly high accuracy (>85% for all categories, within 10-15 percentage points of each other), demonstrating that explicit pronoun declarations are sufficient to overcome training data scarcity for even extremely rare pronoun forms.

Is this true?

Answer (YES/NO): NO